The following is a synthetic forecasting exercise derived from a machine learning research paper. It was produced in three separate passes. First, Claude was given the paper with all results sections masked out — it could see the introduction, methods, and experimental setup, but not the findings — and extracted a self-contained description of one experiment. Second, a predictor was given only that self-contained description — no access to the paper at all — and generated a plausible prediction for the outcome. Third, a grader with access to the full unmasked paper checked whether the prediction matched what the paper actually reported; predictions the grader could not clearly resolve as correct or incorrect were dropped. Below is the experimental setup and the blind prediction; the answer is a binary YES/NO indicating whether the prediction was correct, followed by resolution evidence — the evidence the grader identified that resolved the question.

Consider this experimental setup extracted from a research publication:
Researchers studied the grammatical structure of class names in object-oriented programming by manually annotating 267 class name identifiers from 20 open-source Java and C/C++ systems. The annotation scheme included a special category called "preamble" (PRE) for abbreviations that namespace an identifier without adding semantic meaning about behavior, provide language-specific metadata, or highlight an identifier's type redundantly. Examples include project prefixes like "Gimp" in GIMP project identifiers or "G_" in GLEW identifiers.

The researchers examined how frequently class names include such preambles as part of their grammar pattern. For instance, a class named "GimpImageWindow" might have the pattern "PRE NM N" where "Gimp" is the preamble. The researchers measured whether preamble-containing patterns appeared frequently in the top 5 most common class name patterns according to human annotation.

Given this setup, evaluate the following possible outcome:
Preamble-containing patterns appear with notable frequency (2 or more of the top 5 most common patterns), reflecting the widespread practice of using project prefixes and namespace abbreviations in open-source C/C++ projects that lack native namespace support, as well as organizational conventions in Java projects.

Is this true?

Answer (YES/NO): NO